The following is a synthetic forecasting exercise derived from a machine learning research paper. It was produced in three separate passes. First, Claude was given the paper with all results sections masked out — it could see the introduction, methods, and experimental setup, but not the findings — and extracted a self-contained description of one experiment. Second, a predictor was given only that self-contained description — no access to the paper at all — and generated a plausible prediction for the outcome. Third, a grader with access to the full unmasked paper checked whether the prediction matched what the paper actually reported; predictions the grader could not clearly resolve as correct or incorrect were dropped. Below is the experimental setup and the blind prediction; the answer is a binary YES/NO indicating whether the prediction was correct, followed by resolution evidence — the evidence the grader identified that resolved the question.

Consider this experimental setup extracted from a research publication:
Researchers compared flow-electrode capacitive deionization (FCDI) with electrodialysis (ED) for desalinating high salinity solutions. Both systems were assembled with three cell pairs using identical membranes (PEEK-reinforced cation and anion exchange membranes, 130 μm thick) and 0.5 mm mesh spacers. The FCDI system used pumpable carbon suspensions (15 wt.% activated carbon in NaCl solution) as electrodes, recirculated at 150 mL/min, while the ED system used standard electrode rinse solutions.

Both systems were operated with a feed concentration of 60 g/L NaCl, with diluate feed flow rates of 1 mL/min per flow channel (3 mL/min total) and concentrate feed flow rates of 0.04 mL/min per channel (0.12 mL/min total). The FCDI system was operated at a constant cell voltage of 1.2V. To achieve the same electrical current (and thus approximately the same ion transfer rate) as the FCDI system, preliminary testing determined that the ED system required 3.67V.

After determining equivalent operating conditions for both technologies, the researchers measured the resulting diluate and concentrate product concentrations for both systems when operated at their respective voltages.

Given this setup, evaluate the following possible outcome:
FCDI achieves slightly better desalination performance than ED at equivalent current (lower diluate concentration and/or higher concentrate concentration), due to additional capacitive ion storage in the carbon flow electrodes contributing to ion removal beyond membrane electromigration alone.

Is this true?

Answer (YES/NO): NO